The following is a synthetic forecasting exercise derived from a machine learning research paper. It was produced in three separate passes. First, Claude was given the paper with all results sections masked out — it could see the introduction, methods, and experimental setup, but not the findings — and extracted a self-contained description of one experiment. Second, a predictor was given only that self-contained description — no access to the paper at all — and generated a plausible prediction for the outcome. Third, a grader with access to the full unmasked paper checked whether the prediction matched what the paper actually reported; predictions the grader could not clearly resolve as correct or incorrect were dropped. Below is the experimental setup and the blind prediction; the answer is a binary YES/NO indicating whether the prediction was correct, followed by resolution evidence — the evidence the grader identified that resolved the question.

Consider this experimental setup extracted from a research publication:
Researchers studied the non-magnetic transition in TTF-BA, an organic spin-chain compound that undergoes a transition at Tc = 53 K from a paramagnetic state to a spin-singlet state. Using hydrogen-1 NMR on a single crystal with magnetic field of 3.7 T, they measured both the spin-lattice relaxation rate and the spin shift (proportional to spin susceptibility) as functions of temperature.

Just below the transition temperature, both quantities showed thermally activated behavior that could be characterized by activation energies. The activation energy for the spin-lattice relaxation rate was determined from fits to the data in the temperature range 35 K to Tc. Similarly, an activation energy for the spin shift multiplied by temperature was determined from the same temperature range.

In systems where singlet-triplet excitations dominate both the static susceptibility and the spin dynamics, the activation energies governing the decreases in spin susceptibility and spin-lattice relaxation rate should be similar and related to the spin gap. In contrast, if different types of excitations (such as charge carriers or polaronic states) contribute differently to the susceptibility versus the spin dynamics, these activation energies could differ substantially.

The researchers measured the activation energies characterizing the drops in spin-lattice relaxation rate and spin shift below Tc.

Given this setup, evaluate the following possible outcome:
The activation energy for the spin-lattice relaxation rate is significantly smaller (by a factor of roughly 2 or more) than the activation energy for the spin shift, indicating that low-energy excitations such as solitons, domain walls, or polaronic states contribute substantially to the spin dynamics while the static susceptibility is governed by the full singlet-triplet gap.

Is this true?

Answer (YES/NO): NO